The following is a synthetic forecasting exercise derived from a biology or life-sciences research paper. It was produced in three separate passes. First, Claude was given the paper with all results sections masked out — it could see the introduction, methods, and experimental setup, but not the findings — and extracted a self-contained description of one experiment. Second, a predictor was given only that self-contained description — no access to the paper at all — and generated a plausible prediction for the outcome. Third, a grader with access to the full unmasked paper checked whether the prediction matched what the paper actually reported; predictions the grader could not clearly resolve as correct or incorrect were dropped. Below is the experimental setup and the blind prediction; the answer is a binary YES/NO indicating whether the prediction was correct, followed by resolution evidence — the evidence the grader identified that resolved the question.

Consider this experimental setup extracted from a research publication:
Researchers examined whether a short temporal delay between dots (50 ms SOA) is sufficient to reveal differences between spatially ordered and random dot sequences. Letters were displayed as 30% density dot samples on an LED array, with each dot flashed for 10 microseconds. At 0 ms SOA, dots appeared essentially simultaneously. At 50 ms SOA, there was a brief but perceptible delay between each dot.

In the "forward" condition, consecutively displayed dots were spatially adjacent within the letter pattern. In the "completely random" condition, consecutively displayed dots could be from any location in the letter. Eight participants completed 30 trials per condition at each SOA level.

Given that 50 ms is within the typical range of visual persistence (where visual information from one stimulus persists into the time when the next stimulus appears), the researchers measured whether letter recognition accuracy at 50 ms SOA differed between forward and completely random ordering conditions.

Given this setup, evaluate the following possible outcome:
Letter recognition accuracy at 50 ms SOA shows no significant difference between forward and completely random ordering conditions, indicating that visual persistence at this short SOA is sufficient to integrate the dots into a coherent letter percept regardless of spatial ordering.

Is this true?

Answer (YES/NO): NO